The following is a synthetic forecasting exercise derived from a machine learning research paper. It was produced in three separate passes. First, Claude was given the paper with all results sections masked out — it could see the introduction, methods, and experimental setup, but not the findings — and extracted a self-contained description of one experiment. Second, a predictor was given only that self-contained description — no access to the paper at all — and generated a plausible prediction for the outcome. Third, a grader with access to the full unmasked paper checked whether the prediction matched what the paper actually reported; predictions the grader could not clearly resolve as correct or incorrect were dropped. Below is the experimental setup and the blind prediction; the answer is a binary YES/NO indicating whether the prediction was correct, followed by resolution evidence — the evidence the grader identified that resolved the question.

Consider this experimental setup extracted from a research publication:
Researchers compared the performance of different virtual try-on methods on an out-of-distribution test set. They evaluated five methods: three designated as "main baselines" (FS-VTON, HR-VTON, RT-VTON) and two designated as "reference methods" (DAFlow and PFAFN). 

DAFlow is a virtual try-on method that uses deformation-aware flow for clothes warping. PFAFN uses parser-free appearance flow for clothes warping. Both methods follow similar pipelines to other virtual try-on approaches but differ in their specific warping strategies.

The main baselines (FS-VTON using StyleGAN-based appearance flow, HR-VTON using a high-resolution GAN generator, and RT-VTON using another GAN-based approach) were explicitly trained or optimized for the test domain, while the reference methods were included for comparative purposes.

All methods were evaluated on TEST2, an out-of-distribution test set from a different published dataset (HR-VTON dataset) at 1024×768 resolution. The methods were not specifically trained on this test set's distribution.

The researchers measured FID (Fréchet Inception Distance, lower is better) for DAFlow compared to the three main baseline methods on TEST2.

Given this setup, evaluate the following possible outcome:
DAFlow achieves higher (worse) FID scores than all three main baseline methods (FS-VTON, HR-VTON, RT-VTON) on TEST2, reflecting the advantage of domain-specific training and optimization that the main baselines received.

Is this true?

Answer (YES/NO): YES